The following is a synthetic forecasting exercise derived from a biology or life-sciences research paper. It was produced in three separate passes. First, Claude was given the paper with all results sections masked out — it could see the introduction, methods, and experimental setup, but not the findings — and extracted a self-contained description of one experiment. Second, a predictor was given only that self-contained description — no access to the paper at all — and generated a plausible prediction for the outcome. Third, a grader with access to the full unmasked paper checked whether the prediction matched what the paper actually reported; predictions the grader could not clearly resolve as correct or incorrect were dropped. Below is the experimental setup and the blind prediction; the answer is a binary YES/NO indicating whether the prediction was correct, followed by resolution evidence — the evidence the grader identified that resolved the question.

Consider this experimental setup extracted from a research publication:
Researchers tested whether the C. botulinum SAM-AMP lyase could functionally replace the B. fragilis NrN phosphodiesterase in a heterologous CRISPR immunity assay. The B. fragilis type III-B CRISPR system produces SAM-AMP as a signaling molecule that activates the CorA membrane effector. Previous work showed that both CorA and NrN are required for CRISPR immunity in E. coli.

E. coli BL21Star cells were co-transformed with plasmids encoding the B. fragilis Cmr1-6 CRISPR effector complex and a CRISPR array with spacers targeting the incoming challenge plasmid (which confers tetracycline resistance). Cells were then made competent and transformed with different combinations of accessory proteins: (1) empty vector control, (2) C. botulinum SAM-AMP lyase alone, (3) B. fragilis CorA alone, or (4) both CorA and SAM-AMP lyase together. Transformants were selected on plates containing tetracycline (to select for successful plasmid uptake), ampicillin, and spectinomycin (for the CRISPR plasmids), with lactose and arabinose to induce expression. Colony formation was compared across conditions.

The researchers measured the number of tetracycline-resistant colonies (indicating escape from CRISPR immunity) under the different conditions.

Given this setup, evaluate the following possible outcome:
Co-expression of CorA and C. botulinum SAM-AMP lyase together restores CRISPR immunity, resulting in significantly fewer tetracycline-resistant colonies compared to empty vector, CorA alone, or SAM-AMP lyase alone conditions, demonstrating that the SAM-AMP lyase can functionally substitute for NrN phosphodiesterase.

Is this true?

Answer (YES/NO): YES